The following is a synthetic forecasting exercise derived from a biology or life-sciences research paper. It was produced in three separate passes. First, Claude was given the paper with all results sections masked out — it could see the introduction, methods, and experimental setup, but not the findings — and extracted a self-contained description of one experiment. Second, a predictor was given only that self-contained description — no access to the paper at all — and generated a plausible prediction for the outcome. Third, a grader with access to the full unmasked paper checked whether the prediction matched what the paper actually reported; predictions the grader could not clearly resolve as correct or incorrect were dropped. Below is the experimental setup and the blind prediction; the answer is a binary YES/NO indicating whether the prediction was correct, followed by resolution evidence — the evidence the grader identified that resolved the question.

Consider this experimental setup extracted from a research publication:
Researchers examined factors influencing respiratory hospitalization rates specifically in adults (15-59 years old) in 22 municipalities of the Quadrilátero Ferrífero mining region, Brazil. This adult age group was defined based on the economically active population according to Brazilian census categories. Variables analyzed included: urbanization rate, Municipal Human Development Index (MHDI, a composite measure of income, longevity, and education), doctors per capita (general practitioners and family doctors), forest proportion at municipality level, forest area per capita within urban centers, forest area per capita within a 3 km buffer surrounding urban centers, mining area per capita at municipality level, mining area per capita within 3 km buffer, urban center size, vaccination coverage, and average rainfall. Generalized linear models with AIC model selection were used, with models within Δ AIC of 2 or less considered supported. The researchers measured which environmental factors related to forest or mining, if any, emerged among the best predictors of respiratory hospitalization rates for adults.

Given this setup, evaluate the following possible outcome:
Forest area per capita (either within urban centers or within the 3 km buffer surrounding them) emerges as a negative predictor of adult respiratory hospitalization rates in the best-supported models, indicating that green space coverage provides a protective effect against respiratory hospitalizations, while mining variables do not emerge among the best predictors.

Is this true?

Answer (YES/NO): NO